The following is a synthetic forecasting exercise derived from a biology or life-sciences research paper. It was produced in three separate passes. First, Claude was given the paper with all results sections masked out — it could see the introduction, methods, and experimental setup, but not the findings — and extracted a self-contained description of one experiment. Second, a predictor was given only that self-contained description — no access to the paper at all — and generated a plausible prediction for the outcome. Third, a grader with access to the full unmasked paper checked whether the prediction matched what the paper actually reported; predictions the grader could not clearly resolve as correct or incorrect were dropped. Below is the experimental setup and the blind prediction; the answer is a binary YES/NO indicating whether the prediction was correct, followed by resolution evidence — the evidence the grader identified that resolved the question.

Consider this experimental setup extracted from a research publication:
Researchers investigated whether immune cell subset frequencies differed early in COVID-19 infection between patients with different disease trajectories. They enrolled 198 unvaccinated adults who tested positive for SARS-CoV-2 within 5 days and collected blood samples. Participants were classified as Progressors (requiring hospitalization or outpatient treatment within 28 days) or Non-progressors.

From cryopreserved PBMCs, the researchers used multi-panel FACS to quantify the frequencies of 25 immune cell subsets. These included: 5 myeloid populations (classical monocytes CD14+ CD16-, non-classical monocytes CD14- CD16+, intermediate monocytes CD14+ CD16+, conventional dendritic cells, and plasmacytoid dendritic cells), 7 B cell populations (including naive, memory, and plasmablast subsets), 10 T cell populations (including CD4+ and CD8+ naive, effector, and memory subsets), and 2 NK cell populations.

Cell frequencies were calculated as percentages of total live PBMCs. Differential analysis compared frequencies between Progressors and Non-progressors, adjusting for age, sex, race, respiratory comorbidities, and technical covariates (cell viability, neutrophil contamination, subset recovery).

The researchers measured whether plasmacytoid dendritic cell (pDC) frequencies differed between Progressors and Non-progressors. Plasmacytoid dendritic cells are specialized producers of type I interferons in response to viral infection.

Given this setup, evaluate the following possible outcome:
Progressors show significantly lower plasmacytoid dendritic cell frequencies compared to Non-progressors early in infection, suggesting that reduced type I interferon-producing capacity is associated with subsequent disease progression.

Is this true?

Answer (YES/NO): NO